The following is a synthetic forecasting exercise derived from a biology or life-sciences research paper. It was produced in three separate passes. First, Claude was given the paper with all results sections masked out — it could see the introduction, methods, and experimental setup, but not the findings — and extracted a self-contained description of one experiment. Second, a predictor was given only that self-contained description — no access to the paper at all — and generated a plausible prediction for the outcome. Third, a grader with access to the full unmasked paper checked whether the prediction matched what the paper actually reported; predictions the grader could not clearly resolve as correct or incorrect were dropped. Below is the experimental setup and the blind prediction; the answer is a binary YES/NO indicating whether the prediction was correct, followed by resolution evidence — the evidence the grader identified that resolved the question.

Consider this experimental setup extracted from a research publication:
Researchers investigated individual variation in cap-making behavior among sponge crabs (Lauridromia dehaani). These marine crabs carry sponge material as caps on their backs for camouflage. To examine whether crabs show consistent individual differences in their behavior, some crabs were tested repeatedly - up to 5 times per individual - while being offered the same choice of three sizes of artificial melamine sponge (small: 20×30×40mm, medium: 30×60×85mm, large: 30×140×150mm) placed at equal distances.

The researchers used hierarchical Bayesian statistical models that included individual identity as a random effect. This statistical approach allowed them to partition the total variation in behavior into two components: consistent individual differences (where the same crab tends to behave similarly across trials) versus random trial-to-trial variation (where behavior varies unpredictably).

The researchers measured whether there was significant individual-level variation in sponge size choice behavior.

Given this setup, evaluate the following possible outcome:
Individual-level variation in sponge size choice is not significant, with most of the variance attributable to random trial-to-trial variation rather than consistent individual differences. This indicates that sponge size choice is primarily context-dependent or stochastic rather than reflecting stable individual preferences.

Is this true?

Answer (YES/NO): NO